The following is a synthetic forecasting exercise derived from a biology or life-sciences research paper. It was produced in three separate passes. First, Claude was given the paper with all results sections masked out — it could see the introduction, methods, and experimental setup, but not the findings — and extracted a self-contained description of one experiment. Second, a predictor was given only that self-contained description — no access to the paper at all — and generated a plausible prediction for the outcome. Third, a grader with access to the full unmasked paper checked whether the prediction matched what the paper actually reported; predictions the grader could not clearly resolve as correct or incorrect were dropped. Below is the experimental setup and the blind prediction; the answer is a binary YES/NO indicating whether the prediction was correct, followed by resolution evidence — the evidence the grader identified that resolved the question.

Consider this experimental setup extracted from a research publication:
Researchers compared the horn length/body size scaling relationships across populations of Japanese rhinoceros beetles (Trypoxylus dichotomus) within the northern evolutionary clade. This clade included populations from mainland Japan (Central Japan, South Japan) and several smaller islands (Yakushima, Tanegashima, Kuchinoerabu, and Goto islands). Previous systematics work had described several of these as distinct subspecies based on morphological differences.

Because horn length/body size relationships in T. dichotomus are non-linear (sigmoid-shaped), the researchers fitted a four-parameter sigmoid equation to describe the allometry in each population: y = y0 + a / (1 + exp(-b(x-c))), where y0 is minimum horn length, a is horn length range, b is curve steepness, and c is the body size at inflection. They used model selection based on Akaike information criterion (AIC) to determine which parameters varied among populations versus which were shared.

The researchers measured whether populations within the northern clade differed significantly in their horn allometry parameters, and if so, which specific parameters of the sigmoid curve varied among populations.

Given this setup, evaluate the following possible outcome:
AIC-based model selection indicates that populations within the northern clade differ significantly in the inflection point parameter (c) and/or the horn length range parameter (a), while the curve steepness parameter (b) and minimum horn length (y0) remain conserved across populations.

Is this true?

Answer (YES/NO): NO